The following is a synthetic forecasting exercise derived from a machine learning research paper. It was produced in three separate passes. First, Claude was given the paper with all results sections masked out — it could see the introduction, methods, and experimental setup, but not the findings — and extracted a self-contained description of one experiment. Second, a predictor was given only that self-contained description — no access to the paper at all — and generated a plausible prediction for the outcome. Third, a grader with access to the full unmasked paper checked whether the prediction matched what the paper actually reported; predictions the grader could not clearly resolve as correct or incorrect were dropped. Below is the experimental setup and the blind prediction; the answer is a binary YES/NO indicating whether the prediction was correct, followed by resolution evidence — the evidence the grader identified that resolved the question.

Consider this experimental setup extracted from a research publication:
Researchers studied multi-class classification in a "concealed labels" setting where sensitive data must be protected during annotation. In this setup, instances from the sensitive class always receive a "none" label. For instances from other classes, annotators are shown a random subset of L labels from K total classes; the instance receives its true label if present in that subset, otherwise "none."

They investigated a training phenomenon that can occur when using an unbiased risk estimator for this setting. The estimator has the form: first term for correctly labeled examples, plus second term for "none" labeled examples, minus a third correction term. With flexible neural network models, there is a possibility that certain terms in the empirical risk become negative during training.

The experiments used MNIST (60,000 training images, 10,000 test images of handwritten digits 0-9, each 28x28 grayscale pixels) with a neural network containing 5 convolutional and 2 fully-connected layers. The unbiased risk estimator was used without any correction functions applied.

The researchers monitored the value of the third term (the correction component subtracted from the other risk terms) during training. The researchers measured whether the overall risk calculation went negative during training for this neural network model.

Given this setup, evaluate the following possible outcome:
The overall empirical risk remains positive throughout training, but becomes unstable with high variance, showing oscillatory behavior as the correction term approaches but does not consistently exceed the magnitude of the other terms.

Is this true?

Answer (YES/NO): NO